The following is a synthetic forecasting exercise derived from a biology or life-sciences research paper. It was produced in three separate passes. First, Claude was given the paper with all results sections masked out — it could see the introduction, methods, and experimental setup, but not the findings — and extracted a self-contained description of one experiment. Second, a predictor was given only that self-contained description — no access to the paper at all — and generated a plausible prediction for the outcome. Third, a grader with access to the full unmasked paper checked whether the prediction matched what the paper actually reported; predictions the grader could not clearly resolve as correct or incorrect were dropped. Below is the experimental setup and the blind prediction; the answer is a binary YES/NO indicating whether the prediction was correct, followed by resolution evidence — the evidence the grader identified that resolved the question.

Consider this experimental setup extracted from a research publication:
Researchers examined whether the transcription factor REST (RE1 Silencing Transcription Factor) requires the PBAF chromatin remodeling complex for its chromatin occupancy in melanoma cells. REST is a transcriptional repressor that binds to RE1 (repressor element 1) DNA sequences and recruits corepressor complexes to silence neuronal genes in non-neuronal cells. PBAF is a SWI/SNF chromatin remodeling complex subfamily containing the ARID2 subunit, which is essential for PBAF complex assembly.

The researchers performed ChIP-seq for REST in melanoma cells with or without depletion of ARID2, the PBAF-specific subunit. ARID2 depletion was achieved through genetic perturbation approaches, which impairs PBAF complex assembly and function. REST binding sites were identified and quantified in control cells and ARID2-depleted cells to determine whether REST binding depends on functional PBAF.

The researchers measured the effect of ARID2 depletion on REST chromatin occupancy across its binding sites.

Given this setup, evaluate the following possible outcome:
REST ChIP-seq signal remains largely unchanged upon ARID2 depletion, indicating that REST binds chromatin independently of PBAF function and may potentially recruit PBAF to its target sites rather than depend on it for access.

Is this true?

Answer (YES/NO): NO